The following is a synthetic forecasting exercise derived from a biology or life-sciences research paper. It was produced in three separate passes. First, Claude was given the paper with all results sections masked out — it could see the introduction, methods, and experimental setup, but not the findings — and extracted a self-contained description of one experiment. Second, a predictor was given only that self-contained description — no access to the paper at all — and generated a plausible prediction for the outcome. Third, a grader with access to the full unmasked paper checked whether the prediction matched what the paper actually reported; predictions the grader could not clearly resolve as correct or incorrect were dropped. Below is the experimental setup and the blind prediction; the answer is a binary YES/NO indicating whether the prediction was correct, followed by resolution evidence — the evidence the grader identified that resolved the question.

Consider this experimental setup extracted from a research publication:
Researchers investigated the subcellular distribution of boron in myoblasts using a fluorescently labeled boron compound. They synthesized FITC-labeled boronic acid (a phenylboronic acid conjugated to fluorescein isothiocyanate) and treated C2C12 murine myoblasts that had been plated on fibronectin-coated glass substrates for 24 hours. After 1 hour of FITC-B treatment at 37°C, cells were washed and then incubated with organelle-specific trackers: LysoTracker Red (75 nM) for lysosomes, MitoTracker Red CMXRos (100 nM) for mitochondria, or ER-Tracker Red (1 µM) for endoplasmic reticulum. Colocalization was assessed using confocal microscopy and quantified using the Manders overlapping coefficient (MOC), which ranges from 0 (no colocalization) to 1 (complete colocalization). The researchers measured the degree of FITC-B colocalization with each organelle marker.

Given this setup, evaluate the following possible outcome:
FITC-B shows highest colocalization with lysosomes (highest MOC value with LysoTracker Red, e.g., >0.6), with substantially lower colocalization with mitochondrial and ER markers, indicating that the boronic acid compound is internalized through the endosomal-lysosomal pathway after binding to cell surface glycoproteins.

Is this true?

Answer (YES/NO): NO